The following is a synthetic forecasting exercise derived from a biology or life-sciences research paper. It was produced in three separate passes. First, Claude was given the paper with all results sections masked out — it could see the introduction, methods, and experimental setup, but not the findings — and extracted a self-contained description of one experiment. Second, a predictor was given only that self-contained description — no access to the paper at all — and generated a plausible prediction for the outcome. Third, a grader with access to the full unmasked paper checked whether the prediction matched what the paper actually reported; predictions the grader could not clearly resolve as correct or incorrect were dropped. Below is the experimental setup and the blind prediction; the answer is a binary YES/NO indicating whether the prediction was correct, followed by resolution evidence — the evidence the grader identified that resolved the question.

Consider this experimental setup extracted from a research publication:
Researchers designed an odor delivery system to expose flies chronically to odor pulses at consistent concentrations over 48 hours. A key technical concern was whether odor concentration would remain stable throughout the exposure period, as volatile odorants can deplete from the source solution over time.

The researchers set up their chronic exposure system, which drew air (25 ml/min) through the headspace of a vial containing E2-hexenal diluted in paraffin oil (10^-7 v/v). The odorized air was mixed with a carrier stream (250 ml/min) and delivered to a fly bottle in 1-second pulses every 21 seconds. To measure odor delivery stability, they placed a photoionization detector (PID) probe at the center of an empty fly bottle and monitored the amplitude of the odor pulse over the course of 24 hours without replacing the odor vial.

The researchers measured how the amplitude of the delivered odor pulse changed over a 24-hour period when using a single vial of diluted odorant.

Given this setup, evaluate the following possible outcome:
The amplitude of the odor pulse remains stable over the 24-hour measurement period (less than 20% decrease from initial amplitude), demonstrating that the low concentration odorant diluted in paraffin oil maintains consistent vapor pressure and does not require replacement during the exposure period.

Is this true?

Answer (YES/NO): NO